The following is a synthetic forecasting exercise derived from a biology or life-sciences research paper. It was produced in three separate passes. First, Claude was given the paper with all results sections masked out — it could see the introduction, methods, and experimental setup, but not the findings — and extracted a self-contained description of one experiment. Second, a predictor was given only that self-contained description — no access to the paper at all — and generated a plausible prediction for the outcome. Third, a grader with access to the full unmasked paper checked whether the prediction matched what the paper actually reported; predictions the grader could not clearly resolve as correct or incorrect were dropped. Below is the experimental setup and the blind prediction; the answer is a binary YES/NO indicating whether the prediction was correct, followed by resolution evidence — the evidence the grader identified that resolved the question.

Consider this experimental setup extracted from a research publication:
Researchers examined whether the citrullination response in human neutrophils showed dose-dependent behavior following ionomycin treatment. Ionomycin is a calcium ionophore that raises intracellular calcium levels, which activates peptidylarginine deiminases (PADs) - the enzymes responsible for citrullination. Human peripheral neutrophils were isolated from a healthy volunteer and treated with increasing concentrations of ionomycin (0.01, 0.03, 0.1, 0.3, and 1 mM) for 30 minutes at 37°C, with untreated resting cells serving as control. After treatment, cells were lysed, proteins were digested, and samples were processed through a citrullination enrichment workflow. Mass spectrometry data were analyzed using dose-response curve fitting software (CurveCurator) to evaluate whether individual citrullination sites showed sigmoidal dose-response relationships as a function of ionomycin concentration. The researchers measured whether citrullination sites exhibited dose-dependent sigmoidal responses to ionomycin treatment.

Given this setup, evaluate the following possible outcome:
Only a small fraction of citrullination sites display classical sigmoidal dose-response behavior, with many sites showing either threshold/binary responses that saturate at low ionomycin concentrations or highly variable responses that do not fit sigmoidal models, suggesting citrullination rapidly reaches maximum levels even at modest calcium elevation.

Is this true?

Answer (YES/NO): NO